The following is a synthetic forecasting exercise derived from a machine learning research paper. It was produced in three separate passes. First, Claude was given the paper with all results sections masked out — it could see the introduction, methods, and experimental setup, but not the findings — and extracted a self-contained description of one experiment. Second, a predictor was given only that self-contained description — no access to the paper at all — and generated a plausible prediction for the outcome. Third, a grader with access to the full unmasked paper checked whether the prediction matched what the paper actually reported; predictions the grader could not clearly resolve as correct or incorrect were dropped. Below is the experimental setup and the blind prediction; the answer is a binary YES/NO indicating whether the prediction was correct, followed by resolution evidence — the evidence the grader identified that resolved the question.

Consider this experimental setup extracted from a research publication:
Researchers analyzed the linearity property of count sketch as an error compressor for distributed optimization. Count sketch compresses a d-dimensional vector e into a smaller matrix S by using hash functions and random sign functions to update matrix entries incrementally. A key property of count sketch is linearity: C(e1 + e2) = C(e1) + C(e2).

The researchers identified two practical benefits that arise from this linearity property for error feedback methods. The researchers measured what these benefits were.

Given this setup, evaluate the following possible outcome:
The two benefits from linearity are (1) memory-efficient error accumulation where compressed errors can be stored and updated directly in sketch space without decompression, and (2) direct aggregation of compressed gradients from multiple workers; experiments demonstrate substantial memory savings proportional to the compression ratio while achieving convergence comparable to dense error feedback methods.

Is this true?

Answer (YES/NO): NO